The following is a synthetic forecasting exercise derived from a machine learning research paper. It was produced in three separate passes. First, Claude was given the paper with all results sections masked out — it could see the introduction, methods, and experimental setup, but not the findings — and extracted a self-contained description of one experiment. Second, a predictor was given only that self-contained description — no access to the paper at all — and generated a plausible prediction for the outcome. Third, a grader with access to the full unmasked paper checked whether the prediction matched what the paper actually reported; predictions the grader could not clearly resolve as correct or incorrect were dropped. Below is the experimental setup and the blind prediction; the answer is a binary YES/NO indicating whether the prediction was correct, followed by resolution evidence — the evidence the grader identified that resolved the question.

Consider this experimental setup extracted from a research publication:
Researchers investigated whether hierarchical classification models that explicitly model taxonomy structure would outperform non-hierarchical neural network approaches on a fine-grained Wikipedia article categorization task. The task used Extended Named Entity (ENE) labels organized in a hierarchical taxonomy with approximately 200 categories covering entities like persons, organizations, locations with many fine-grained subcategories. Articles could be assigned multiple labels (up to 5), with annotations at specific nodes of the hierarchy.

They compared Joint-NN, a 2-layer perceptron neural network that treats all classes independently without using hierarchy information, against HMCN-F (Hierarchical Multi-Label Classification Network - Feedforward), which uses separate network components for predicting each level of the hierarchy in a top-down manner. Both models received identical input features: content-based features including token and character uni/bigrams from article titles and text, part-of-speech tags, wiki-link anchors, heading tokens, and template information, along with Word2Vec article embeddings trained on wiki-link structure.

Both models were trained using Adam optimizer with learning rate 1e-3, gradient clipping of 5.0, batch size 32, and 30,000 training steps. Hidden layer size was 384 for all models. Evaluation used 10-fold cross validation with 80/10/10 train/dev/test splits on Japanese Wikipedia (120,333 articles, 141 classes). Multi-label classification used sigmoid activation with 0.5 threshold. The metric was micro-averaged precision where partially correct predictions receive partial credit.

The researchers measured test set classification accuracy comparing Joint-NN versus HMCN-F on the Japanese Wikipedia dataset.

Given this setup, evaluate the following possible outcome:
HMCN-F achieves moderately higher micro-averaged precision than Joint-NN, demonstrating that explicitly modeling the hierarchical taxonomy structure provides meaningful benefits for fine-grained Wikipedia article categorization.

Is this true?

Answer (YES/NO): NO